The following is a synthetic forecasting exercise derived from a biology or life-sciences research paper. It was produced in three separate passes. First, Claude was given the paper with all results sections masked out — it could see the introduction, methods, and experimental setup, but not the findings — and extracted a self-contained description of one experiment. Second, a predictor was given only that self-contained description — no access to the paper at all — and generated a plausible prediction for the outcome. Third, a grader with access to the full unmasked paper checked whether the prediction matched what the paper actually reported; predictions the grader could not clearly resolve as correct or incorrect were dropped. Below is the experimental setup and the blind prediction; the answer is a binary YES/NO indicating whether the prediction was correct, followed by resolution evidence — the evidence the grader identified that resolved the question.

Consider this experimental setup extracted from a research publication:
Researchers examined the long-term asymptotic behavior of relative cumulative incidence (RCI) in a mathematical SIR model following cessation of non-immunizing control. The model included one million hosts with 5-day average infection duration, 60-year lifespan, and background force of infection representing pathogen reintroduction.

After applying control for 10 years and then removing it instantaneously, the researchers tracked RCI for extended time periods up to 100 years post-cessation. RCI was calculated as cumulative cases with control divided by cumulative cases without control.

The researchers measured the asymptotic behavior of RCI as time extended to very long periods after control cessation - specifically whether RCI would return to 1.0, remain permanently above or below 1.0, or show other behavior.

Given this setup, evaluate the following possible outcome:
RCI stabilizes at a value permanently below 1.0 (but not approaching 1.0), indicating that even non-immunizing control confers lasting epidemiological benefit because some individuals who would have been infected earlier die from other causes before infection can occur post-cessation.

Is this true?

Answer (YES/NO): NO